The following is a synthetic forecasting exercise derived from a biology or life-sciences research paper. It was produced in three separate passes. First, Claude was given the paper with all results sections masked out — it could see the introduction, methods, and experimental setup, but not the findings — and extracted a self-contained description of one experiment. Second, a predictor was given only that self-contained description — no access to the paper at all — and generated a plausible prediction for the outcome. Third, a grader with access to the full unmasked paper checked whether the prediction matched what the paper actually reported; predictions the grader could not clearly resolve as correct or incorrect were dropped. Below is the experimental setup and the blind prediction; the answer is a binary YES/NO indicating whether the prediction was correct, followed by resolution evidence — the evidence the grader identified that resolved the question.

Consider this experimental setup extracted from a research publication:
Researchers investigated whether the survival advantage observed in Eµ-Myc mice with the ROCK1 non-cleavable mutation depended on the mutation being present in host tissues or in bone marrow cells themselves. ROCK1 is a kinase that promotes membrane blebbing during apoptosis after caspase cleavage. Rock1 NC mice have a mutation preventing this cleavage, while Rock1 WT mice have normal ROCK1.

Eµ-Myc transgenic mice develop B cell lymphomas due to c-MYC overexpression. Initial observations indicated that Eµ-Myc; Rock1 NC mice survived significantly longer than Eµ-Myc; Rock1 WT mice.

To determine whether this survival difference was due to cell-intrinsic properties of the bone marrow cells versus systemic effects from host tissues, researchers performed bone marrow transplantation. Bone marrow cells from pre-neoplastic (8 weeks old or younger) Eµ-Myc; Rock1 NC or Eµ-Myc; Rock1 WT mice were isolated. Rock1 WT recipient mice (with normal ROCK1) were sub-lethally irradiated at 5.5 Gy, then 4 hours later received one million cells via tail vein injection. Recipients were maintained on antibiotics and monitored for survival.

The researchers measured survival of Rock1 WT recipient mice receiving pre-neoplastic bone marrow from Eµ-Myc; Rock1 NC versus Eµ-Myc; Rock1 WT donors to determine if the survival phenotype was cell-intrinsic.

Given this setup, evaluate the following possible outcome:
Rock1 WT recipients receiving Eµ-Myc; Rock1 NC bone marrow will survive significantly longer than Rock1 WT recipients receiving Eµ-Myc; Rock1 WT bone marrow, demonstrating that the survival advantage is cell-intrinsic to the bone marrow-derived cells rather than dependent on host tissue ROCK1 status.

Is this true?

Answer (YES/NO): YES